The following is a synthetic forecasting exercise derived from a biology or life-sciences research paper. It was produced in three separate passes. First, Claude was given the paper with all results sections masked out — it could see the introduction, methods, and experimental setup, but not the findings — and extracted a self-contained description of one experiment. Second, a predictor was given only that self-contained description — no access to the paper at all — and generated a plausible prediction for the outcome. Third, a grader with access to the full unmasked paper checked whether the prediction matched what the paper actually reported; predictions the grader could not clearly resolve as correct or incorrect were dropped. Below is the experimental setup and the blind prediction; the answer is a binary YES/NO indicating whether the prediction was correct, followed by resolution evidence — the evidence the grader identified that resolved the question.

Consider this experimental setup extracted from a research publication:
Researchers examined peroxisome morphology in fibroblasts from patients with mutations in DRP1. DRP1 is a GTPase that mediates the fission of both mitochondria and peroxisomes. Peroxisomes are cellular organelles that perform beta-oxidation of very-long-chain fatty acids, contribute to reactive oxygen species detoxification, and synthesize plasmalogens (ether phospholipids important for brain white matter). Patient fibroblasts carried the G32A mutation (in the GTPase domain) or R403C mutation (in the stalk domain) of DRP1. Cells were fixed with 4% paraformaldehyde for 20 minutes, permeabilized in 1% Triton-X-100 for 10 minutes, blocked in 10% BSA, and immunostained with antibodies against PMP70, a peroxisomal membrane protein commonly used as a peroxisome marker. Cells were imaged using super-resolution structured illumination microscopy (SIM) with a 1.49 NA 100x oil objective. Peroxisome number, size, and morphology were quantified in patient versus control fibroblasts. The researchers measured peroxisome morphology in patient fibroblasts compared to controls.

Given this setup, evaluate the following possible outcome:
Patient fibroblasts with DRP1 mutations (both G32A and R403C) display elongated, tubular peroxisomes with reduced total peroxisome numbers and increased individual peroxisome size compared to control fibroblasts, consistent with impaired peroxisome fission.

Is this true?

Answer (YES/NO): NO